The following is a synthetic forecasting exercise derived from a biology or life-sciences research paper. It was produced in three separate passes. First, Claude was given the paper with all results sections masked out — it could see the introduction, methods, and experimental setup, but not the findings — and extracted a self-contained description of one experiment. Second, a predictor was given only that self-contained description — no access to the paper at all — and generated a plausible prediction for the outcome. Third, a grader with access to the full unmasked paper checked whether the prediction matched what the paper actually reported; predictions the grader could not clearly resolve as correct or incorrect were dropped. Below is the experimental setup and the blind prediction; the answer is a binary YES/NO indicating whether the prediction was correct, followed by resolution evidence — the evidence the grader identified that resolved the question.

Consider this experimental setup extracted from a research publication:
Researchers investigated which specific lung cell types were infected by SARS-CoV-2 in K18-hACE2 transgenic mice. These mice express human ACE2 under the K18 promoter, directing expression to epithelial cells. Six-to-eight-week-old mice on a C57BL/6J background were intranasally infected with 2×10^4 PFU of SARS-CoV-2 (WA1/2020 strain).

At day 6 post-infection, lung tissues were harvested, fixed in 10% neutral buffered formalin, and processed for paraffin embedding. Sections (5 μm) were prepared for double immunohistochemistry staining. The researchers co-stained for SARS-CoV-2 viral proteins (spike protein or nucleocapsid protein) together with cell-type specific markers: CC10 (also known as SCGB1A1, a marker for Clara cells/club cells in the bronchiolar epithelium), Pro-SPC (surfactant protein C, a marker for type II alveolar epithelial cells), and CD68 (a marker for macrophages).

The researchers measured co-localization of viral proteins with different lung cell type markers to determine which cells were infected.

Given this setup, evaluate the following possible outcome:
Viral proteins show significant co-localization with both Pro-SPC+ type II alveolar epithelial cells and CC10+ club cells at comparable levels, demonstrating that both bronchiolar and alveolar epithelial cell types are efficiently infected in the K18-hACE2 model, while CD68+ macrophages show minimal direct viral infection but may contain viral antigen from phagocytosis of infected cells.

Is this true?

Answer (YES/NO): NO